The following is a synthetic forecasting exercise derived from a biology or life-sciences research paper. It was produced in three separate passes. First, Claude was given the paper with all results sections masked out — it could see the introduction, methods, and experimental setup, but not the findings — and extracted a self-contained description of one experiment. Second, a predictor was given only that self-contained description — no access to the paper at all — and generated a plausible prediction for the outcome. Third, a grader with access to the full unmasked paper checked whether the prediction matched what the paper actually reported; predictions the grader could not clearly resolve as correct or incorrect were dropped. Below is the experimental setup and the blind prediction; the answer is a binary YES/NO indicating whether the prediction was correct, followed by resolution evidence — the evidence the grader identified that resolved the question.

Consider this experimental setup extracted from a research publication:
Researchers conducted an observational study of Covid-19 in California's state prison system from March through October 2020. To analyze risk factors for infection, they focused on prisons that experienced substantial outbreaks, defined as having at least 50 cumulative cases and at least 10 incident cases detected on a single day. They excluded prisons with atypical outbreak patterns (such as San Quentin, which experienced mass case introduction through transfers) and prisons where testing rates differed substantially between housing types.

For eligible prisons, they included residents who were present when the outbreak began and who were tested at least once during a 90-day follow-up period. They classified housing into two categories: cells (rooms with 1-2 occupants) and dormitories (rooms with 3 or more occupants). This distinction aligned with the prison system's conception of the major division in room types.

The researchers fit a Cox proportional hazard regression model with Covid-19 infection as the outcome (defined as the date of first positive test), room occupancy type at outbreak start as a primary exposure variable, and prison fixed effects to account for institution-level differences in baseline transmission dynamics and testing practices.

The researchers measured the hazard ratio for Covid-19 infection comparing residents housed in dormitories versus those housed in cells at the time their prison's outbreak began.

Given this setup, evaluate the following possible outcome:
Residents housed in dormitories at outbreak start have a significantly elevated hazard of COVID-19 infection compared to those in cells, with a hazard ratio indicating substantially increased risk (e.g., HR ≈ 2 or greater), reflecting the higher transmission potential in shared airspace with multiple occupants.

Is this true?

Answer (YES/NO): YES